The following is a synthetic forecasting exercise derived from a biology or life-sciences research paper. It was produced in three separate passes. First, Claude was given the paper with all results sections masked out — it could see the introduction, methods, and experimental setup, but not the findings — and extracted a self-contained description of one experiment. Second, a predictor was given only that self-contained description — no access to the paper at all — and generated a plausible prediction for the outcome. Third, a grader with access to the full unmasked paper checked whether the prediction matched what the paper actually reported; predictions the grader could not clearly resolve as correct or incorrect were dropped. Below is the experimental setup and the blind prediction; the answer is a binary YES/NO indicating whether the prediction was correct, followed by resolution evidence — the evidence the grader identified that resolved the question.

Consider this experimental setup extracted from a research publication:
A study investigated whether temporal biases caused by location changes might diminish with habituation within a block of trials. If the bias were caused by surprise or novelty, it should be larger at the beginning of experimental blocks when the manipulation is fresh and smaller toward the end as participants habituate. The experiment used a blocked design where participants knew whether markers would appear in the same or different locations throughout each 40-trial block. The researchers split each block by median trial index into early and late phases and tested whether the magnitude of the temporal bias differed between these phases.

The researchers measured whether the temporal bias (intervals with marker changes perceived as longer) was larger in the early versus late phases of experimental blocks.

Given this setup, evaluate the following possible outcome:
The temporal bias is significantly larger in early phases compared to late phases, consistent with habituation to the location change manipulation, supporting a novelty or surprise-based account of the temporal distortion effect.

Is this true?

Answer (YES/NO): NO